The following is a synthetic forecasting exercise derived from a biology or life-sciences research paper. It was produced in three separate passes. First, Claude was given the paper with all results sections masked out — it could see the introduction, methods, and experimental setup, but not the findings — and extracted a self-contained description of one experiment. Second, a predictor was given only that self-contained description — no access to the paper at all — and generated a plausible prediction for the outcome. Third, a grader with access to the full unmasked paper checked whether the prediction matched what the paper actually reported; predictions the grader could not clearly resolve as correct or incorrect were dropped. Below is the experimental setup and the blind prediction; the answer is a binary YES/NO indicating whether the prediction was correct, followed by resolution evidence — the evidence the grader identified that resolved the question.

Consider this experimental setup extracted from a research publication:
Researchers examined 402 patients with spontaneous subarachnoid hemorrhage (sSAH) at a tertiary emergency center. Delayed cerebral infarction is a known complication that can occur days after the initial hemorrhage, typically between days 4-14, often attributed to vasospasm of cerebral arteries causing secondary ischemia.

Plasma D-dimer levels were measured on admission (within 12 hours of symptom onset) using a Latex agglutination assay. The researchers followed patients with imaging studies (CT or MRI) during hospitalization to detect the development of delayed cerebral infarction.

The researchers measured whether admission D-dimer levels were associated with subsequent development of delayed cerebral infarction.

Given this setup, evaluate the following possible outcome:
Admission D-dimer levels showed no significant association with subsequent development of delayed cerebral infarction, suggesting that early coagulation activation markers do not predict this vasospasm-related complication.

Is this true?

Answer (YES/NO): NO